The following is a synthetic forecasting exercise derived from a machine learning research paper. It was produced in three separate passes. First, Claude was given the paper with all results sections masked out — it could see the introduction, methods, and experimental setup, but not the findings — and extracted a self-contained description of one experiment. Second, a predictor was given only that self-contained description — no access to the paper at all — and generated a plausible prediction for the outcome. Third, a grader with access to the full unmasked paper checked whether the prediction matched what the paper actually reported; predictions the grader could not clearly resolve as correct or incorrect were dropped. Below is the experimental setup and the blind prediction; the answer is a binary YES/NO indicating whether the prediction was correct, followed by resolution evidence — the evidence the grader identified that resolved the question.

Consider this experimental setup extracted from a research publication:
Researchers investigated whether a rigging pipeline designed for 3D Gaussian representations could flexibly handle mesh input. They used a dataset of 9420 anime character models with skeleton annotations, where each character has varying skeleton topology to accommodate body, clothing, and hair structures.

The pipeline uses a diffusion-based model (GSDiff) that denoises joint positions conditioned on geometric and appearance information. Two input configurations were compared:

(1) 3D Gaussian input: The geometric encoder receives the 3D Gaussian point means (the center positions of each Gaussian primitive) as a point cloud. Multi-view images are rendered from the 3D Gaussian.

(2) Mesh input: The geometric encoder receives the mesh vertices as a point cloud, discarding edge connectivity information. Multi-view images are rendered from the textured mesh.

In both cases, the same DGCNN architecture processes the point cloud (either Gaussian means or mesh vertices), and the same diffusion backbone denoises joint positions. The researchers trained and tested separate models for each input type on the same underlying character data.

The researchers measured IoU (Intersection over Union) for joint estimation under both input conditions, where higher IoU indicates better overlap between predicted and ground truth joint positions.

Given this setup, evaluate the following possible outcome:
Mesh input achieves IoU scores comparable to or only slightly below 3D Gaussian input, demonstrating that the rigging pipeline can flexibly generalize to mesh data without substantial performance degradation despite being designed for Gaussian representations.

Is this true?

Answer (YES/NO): YES